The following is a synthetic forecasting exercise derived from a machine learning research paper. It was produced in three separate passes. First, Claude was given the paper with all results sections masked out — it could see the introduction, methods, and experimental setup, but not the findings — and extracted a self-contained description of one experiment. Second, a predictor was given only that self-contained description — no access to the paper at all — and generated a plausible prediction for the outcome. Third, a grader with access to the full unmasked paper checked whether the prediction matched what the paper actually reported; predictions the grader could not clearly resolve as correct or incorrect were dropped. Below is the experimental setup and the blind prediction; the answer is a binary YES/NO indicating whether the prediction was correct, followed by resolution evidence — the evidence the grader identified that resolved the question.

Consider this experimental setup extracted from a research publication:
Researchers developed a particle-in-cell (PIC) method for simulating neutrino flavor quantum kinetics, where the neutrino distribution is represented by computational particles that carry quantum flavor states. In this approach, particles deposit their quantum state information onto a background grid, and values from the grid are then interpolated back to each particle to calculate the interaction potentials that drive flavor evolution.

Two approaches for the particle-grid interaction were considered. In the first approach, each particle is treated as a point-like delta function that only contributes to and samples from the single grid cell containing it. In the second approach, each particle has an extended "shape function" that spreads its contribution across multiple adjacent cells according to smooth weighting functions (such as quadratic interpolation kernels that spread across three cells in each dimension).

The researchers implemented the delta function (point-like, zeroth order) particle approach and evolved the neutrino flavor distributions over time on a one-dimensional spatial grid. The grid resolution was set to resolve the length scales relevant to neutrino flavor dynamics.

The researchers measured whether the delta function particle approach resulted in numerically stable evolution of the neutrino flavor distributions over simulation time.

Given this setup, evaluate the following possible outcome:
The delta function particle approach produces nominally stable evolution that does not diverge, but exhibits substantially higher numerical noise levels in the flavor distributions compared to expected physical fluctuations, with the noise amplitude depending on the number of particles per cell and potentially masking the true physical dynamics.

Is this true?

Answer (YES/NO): NO